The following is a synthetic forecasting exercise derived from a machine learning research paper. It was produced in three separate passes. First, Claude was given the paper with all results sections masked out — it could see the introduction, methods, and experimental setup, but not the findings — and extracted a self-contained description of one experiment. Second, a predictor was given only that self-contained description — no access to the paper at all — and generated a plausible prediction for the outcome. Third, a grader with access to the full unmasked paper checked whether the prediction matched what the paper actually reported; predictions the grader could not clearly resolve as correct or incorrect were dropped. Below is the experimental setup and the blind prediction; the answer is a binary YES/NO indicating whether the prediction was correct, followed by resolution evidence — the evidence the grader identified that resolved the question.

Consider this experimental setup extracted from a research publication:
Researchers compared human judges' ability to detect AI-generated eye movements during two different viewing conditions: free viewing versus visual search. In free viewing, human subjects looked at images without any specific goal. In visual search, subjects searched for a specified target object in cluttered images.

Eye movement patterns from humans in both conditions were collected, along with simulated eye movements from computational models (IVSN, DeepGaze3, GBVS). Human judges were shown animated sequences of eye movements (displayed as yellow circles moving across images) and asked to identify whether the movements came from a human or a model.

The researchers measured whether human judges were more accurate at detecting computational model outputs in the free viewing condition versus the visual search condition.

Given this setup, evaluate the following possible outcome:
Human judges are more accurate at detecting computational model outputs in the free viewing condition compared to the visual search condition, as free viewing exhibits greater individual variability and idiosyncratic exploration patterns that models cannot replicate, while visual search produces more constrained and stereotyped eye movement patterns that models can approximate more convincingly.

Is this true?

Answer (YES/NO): YES